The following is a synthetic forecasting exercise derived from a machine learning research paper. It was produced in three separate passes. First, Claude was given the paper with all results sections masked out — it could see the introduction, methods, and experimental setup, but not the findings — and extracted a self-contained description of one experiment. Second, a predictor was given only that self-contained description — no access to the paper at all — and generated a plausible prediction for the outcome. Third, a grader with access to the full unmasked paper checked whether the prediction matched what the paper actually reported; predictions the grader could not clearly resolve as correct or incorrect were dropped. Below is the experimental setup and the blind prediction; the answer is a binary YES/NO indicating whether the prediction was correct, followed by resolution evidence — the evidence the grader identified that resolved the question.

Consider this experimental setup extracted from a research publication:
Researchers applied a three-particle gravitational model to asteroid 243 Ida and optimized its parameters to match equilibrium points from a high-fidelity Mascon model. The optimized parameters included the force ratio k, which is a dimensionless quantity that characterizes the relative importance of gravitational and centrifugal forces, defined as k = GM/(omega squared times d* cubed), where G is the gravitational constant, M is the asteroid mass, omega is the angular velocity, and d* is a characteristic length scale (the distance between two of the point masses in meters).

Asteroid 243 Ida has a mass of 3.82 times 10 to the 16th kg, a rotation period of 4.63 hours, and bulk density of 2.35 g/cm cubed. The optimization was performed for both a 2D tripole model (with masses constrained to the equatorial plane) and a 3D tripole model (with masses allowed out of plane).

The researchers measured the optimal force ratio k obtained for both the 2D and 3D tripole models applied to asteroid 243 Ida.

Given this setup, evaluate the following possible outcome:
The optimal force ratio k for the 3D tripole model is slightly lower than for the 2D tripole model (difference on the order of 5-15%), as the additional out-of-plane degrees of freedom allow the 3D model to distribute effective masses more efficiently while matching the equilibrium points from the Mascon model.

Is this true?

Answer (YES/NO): YES